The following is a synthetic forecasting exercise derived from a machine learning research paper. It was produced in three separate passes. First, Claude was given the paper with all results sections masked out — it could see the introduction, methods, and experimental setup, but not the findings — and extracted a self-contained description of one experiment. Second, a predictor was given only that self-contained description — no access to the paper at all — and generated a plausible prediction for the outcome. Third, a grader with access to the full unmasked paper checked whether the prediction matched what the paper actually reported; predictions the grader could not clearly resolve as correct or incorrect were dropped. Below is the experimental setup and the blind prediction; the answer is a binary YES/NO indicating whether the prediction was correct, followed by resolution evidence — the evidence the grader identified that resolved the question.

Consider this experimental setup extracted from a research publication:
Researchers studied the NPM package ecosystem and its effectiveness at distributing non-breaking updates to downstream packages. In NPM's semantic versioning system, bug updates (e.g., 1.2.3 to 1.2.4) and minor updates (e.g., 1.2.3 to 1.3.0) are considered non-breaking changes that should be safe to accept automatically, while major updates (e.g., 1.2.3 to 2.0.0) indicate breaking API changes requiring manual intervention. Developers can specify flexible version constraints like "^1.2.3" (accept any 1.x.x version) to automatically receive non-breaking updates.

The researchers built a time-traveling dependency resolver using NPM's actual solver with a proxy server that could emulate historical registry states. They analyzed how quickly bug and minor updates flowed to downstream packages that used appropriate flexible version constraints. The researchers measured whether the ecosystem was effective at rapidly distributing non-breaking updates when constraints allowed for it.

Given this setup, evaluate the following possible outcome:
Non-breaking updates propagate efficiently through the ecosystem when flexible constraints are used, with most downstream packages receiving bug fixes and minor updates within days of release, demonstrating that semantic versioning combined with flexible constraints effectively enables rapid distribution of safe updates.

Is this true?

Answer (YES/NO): YES